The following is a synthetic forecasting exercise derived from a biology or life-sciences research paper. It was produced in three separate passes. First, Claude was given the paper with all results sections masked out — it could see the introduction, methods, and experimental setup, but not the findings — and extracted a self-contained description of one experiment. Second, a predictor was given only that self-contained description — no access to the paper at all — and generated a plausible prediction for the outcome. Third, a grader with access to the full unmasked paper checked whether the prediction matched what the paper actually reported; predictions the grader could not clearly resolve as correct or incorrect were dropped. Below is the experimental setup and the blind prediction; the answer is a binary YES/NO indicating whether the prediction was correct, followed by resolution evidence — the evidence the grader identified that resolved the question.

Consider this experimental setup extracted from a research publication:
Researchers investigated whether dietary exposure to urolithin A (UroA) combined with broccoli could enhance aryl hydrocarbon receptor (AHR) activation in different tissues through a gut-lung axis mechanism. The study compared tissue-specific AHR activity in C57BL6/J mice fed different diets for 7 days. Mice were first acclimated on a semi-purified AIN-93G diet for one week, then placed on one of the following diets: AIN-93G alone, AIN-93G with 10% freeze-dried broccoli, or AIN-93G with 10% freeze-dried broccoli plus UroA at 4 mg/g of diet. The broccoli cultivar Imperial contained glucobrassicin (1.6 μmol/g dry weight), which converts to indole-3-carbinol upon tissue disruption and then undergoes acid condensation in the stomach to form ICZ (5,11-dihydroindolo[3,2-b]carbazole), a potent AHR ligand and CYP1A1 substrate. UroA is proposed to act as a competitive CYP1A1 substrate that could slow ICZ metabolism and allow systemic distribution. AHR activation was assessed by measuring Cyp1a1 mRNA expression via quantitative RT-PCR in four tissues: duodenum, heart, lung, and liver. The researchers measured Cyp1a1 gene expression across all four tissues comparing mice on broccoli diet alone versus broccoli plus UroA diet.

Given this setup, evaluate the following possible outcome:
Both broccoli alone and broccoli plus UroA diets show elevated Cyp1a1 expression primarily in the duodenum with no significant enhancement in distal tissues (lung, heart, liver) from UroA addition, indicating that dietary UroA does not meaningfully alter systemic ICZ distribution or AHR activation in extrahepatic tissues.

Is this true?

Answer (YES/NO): NO